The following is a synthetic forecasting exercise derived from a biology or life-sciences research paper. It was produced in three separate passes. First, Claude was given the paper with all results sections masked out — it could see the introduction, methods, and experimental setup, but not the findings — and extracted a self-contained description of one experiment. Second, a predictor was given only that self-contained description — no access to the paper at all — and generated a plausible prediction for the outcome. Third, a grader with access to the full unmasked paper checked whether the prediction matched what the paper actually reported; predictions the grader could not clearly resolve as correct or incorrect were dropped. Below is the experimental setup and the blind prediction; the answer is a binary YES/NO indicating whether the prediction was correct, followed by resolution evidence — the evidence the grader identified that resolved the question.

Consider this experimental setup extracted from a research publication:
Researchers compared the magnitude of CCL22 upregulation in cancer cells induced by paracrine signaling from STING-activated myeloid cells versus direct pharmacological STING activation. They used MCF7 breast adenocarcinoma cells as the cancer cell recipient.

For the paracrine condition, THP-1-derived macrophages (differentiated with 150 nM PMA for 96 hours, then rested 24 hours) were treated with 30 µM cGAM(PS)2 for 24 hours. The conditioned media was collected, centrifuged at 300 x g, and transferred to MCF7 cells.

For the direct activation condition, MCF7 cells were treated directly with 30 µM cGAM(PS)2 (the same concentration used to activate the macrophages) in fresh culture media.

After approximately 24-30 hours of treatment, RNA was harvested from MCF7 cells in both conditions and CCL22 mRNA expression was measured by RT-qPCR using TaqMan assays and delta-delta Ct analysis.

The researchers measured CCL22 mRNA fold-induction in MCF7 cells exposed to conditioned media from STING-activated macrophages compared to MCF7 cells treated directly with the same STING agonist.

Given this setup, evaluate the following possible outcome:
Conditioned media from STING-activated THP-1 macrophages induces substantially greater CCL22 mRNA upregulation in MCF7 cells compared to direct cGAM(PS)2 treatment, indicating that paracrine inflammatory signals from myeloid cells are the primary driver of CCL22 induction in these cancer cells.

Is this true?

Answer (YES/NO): YES